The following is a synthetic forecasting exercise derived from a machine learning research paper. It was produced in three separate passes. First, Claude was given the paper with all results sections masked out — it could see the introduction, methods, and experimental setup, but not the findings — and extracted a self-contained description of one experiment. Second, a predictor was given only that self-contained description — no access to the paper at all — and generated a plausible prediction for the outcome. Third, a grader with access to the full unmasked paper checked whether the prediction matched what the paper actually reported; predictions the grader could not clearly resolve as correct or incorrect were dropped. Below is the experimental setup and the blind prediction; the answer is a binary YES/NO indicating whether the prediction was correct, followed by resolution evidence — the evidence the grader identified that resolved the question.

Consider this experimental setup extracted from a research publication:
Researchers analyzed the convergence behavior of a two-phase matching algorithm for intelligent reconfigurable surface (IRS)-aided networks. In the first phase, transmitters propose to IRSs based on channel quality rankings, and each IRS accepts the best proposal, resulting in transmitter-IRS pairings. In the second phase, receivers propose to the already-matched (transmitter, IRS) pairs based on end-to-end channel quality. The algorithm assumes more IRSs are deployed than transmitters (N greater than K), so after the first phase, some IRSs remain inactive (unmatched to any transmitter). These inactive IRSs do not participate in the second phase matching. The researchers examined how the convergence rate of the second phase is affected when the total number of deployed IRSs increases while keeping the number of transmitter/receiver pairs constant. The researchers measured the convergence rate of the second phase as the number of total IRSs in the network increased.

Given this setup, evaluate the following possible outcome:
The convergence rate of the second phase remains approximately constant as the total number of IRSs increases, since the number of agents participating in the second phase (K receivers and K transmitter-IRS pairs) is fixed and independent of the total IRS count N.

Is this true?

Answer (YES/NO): YES